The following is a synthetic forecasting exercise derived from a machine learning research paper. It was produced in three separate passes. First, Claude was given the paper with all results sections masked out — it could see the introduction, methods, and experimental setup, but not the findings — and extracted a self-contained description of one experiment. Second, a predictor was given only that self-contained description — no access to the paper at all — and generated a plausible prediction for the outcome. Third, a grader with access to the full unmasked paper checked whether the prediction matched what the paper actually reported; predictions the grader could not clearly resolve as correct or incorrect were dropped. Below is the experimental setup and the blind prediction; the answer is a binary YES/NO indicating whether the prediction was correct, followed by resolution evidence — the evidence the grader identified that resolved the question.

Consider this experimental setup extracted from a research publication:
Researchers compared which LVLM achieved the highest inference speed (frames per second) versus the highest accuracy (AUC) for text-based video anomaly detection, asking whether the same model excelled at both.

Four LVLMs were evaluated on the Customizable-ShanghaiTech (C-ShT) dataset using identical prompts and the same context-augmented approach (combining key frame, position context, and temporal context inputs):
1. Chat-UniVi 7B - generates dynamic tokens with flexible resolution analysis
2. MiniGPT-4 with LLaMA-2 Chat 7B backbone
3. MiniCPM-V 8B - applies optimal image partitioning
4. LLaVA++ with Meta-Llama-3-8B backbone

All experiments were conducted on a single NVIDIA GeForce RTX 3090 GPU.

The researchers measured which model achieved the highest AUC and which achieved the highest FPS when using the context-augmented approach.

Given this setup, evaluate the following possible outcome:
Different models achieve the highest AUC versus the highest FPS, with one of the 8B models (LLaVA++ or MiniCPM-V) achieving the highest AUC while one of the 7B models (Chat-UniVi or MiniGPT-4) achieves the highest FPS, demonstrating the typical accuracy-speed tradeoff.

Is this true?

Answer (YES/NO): NO